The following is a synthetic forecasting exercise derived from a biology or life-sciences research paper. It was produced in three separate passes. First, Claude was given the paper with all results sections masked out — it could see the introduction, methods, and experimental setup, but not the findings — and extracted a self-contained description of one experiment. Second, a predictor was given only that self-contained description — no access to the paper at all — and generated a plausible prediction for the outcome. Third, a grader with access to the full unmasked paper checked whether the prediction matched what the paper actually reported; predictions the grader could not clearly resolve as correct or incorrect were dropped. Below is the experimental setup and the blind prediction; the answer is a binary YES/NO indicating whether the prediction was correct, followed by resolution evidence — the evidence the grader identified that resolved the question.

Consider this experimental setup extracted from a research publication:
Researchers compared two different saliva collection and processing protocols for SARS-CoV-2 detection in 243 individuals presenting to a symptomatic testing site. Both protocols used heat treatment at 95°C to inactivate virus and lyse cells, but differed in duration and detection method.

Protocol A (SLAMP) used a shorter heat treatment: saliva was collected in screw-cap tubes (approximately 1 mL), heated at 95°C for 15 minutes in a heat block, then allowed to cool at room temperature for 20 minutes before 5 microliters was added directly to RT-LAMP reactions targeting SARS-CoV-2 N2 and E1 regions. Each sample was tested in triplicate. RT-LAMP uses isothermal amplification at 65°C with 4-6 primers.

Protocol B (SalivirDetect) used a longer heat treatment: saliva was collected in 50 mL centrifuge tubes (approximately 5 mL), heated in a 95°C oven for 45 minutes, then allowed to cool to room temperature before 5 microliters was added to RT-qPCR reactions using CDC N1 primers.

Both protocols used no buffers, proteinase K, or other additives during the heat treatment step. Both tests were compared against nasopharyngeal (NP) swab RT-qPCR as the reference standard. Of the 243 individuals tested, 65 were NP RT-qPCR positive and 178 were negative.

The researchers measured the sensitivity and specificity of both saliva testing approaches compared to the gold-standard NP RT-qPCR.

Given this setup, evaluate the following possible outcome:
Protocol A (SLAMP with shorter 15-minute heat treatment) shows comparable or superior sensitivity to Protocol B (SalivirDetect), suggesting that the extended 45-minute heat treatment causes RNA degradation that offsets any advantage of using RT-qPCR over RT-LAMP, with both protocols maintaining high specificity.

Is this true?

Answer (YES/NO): YES